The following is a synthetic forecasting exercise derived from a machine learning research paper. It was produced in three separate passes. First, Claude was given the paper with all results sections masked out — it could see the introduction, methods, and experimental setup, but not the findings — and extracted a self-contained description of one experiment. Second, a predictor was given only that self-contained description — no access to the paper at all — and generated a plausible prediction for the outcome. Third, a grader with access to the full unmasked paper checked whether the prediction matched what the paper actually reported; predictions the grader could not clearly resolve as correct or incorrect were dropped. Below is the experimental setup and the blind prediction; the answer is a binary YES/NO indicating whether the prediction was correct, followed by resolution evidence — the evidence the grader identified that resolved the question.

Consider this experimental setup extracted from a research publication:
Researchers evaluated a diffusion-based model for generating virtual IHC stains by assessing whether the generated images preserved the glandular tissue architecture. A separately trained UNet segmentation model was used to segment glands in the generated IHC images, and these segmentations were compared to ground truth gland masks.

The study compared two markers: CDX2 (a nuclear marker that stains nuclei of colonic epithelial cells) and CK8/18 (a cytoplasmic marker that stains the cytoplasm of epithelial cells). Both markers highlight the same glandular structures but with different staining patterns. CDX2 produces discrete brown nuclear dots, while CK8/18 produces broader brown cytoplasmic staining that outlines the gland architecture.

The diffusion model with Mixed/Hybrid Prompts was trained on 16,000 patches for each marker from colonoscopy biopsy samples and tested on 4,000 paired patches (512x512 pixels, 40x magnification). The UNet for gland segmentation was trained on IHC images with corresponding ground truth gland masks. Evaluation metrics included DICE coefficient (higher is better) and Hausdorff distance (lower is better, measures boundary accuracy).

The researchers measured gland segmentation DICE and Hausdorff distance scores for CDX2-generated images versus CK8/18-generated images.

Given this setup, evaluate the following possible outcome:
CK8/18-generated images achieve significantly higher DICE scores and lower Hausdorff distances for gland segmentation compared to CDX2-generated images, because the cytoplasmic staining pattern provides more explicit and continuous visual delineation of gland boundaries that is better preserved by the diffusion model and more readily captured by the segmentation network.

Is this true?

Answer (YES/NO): YES